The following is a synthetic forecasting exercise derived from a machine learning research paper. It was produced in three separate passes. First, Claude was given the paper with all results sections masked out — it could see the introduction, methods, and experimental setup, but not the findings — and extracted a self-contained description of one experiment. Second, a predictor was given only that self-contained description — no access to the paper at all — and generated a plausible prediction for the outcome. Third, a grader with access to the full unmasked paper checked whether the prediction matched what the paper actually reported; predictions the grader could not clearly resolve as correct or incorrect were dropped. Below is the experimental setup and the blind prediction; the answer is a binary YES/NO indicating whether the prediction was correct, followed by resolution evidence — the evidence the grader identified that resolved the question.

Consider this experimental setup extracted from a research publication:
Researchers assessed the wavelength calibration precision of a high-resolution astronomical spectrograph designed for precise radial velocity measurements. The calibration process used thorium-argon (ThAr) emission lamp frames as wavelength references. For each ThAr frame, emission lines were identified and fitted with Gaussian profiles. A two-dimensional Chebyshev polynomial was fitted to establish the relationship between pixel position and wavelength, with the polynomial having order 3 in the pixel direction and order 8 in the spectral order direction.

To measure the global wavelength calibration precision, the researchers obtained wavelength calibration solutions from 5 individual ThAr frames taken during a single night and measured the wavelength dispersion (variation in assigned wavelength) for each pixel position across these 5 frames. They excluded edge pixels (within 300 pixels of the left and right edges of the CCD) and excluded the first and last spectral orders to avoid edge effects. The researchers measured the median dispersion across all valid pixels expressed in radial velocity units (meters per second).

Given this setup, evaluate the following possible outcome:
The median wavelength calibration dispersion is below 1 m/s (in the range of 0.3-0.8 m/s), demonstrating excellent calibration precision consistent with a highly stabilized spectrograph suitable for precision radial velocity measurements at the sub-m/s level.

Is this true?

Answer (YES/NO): NO